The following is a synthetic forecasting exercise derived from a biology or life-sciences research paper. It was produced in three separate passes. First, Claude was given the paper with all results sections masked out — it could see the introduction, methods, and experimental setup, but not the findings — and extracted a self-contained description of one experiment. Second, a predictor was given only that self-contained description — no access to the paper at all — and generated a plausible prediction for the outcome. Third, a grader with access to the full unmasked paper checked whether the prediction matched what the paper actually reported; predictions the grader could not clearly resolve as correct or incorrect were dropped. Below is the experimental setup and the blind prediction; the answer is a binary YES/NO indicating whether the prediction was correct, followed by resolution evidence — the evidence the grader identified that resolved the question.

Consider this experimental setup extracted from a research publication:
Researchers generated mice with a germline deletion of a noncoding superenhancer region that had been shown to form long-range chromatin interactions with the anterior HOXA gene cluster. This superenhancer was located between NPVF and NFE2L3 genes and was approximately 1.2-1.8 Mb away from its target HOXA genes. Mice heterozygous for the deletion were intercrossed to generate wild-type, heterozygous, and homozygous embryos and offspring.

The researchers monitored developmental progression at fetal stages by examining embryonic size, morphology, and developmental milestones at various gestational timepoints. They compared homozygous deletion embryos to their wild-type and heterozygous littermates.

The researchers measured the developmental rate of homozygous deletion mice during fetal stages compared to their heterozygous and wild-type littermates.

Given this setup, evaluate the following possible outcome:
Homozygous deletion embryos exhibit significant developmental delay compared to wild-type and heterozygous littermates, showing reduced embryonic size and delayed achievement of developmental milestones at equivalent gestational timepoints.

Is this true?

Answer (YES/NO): NO